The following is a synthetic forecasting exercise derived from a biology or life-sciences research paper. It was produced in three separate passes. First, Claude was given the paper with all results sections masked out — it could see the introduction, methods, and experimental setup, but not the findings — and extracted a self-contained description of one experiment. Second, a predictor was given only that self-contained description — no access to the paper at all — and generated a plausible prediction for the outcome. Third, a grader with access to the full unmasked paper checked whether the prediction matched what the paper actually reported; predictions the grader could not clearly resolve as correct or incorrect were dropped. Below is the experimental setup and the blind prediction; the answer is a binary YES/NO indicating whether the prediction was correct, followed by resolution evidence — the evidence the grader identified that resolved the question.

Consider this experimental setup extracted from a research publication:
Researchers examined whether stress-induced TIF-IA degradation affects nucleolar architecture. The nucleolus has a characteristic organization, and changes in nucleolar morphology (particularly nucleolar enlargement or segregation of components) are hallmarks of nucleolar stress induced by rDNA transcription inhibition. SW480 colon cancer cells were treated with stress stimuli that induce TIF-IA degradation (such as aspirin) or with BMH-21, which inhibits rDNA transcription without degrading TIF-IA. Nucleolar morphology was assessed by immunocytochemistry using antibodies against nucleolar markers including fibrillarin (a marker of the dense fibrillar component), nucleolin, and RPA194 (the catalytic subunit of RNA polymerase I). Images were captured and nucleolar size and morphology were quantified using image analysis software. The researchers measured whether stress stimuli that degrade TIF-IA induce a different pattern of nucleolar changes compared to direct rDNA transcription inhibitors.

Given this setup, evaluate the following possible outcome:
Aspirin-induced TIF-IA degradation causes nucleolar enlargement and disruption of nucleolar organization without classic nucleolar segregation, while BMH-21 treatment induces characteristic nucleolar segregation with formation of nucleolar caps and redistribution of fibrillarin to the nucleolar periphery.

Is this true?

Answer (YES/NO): NO